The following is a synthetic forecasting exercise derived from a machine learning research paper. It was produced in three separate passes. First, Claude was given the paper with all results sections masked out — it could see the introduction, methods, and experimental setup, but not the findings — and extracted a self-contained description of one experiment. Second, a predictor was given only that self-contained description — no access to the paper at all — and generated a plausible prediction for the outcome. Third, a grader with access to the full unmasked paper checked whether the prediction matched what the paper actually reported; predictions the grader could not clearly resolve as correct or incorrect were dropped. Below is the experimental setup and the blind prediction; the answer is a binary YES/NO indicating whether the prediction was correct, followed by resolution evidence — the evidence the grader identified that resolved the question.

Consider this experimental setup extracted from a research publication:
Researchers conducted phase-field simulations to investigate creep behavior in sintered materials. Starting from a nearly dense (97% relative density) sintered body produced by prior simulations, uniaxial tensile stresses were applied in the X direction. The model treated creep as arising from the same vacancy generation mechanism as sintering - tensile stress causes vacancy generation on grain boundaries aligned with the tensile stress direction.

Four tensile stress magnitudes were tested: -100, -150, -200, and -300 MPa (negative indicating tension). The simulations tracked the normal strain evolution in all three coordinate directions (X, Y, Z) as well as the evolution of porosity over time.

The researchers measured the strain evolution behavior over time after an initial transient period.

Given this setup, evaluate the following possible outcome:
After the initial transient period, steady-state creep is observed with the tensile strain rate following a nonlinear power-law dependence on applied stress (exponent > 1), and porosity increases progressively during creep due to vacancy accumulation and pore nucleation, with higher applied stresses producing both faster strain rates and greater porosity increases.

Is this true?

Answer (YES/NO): NO